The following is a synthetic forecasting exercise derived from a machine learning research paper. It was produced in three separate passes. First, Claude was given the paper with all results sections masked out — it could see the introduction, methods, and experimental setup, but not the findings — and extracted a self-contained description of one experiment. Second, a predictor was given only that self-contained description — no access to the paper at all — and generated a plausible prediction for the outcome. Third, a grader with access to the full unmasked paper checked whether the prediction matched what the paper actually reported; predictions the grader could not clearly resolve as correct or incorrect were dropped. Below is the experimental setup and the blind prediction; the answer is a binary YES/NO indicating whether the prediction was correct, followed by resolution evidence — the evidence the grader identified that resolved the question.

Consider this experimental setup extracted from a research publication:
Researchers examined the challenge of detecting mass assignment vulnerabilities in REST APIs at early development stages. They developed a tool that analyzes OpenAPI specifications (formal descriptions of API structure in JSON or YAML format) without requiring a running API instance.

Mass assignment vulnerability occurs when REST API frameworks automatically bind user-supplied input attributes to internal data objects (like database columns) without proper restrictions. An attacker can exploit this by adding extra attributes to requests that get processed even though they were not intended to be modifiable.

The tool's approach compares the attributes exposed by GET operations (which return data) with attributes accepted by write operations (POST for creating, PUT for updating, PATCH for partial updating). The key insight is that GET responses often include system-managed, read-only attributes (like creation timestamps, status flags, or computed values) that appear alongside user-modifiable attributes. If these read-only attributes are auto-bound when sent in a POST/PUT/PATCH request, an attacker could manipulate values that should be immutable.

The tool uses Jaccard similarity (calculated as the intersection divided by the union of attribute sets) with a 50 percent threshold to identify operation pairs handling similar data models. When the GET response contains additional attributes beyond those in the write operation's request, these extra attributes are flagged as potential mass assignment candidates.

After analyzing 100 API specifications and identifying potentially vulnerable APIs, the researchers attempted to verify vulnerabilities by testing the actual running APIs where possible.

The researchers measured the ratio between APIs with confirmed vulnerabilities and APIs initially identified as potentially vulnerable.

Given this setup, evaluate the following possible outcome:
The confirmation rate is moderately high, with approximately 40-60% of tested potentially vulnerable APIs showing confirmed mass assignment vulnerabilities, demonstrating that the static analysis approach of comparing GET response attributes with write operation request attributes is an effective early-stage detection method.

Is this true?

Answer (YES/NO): NO